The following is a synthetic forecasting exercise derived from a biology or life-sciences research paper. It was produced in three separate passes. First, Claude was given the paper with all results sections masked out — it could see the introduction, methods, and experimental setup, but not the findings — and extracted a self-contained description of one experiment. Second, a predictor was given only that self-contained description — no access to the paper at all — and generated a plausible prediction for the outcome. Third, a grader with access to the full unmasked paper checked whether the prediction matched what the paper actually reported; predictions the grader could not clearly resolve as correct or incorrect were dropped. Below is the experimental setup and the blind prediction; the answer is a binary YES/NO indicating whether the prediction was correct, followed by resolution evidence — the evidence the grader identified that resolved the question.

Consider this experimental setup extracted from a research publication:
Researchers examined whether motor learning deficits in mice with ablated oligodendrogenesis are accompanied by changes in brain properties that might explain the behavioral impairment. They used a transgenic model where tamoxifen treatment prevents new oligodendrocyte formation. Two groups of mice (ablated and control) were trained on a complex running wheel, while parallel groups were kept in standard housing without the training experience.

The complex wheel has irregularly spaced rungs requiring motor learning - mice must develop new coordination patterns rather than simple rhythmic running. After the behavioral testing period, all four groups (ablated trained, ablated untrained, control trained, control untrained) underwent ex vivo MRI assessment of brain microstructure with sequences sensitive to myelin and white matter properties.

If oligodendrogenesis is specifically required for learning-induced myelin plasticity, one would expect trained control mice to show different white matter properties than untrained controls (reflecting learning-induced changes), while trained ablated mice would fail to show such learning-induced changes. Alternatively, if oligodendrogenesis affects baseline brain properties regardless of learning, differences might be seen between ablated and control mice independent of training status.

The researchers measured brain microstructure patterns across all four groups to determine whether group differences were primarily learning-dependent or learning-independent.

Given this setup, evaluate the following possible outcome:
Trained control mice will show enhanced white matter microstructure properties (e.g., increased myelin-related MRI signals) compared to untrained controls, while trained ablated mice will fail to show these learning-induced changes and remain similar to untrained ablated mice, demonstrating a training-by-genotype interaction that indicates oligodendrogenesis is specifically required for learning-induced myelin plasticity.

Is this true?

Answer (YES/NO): NO